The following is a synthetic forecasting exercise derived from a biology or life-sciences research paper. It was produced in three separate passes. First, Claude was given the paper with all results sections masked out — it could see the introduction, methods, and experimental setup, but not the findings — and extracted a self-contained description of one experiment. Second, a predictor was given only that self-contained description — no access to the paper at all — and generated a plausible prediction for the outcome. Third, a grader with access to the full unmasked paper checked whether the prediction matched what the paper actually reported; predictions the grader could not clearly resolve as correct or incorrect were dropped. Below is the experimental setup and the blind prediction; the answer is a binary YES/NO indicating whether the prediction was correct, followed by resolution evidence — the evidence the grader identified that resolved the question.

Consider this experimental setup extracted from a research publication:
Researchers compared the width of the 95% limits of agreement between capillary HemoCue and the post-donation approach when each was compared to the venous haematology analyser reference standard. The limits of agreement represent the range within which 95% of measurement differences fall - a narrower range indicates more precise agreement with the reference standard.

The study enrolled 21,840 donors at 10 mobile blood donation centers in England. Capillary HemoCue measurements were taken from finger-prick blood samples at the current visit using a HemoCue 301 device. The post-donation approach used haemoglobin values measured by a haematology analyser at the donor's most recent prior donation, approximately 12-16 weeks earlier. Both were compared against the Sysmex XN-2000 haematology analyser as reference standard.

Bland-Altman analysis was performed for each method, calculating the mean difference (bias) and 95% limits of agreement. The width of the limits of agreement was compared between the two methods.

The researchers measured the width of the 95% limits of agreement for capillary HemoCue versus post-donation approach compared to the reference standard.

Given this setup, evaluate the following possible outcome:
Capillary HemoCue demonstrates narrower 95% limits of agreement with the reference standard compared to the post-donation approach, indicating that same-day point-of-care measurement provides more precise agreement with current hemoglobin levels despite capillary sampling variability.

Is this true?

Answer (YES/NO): NO